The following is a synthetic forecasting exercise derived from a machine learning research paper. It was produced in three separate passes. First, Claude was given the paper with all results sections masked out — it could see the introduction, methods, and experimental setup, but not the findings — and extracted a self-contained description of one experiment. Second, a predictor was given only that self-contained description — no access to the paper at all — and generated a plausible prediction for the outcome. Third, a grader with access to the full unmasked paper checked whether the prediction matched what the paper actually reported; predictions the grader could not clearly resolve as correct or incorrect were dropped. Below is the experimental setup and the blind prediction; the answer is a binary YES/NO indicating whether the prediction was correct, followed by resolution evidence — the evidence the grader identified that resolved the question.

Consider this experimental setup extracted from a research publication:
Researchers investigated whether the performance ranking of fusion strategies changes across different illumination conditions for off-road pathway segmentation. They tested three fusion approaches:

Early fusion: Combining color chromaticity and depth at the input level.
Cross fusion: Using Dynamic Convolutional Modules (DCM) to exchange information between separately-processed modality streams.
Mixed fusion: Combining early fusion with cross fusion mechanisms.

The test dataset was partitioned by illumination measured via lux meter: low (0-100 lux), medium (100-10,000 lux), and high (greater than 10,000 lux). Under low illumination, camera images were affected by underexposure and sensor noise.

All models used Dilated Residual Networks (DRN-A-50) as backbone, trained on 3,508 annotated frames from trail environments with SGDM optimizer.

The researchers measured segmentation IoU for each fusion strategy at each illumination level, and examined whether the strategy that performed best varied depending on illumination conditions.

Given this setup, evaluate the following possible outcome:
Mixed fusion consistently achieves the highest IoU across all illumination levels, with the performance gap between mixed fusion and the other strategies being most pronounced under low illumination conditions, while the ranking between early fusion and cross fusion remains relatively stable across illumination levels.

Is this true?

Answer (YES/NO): NO